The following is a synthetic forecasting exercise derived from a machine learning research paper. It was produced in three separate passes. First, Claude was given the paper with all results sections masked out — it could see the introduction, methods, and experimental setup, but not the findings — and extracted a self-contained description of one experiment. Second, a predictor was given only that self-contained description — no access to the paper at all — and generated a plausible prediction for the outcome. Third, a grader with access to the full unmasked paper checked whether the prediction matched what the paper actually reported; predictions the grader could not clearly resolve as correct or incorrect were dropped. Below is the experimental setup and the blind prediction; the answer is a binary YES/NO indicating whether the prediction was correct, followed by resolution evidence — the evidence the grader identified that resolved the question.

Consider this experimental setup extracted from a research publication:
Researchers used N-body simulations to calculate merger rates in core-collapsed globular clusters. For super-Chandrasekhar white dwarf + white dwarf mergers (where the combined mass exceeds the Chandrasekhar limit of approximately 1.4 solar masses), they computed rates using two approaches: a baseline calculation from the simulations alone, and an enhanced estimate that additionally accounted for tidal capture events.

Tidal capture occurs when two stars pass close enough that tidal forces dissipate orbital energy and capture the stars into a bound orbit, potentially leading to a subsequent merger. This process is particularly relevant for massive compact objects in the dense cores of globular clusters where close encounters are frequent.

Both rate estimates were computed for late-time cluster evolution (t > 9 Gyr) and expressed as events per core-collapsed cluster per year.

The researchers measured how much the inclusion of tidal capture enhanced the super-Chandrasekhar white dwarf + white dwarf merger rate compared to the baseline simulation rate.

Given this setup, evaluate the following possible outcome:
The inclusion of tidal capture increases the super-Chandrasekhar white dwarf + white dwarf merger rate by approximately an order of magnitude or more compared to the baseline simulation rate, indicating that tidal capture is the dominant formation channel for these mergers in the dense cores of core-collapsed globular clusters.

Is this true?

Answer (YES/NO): YES